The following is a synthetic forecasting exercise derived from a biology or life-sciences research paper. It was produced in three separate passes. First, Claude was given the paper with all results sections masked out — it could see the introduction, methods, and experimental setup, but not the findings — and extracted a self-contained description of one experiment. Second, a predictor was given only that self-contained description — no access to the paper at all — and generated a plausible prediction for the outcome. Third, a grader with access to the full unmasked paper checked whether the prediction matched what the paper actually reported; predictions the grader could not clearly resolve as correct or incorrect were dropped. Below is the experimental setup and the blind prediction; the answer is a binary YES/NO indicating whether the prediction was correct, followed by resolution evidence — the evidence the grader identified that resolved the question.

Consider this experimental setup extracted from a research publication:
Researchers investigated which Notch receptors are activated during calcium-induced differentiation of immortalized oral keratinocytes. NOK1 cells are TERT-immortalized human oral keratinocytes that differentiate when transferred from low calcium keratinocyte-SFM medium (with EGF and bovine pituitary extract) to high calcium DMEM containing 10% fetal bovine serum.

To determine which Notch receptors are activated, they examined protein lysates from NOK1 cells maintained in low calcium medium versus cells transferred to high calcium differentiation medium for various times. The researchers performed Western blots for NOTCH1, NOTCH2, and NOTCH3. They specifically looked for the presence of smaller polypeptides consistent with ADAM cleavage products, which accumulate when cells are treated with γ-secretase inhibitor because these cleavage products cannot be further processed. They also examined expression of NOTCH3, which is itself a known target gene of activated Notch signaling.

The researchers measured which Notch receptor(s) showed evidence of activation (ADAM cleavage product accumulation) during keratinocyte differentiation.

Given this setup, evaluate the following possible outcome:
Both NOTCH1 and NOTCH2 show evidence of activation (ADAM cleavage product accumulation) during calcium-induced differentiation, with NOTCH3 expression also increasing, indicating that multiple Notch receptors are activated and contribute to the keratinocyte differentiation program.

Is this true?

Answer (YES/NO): NO